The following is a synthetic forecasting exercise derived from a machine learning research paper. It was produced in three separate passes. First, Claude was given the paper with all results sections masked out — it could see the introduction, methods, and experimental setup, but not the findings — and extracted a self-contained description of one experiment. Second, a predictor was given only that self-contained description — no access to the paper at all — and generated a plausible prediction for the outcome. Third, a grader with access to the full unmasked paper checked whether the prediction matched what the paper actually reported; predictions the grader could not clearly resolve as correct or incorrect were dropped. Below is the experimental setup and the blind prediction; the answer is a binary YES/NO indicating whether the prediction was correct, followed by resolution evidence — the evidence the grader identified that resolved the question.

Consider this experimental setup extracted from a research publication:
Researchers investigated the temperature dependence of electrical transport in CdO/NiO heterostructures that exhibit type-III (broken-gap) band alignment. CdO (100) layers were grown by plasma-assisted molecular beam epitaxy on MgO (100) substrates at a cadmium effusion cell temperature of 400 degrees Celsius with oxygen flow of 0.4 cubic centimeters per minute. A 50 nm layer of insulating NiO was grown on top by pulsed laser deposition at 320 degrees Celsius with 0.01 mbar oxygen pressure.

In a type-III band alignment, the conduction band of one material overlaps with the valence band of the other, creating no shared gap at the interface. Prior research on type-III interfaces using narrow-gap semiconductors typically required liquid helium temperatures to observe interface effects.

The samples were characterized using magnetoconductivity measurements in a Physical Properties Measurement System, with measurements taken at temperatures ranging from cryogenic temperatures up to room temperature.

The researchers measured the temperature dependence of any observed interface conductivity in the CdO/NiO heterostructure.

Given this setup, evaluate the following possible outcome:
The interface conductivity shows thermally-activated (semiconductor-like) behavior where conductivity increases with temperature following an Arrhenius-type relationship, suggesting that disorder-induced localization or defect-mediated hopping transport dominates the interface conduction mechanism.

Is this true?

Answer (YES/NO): NO